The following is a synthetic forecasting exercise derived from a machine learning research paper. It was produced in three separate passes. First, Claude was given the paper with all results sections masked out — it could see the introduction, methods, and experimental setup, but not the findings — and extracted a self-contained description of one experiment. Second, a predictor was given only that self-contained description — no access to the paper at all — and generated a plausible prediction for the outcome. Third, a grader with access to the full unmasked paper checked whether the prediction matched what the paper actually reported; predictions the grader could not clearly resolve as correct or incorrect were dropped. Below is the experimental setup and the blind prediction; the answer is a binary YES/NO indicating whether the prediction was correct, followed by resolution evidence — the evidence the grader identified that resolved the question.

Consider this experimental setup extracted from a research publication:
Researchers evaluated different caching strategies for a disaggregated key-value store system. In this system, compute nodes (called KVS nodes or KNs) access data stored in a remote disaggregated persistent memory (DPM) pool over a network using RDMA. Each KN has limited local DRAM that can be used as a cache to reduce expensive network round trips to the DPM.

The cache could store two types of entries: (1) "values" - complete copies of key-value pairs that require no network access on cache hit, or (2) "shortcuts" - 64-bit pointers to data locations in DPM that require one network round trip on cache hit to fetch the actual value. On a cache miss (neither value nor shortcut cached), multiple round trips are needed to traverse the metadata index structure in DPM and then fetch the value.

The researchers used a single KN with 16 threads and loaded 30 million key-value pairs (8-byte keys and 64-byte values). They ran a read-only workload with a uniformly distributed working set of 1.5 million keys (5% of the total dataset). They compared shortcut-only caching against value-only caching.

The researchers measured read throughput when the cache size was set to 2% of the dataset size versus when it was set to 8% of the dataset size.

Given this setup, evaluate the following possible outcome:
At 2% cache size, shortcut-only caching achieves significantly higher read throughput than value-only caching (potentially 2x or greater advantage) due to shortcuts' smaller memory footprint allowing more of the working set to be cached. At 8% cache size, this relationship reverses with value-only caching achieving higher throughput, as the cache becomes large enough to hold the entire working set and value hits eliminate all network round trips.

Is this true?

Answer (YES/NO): YES